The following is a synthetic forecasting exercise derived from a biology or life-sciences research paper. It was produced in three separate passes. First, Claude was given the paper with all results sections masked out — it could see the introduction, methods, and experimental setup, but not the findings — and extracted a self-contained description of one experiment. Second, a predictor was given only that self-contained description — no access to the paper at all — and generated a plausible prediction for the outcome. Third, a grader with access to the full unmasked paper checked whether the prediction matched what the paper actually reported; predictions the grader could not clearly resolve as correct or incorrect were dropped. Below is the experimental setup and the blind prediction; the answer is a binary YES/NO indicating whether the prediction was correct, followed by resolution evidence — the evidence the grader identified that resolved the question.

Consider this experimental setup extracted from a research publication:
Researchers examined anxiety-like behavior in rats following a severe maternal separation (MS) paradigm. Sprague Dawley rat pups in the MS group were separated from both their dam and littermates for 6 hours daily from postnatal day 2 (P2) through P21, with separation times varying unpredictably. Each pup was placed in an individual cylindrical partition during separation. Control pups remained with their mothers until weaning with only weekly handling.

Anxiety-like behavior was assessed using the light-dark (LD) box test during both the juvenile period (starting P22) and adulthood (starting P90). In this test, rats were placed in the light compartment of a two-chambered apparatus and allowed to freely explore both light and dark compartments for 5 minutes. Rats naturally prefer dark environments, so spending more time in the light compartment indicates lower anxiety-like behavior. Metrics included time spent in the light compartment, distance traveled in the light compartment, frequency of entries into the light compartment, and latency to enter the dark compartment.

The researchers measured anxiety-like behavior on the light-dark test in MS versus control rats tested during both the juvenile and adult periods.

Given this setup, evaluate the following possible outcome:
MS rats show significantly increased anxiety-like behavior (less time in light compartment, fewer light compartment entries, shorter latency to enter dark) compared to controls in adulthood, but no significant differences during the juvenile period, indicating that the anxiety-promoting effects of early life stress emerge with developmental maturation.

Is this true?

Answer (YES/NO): NO